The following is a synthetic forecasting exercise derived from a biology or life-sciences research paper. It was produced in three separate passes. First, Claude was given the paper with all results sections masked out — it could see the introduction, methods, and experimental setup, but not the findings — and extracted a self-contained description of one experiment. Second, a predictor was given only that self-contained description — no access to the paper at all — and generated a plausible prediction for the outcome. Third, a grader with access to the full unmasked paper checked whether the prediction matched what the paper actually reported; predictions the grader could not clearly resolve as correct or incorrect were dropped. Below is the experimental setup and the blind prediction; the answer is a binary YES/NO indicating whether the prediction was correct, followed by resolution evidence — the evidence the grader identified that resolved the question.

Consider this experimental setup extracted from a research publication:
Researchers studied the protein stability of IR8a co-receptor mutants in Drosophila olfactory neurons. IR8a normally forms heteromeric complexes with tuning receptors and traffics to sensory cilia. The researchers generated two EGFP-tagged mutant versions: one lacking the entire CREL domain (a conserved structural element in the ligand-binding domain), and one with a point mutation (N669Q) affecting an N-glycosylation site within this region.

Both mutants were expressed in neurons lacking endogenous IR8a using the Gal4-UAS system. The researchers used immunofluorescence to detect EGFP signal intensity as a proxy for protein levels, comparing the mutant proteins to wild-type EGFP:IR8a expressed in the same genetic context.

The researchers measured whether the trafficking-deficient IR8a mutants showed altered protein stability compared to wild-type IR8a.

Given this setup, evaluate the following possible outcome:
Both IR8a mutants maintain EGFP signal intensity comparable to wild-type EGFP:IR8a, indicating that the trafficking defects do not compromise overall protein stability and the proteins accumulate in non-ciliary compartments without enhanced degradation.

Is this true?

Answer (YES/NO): NO